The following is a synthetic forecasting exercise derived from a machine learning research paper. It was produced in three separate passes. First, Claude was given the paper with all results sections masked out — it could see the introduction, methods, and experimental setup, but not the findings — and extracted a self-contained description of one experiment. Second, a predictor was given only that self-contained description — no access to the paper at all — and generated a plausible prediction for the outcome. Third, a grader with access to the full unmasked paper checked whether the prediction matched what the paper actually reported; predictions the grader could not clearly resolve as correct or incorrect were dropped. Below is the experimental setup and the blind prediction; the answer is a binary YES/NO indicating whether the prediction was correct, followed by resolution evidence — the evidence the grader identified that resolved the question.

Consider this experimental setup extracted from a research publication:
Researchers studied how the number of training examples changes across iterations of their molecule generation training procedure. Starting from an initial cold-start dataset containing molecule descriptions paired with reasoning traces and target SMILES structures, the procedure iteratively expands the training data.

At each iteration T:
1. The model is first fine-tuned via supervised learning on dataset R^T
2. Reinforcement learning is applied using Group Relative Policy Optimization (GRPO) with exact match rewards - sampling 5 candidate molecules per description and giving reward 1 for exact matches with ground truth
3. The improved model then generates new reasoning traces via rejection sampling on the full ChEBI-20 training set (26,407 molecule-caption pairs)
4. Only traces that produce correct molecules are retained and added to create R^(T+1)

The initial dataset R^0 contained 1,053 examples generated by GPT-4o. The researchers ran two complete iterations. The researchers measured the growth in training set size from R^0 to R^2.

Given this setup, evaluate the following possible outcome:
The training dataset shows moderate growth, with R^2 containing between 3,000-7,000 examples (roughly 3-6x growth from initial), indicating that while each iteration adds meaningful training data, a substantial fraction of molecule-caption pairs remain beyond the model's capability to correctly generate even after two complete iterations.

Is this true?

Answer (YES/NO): NO